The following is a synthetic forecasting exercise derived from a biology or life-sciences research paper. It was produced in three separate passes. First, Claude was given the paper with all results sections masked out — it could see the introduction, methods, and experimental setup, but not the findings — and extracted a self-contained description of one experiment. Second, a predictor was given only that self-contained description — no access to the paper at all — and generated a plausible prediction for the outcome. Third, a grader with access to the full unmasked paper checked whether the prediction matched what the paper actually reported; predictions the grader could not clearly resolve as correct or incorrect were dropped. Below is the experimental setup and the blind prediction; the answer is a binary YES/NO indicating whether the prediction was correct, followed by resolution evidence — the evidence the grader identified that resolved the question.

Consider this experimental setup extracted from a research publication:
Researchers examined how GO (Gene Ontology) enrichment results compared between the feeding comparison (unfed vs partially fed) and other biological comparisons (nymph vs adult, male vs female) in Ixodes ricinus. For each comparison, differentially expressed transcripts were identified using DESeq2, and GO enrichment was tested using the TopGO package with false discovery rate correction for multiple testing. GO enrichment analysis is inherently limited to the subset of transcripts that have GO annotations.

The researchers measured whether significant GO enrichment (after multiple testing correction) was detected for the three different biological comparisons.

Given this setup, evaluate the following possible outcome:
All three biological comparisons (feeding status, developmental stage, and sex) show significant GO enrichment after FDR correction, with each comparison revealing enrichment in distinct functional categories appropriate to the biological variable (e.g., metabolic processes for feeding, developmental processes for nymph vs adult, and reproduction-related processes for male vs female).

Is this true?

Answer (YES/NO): NO